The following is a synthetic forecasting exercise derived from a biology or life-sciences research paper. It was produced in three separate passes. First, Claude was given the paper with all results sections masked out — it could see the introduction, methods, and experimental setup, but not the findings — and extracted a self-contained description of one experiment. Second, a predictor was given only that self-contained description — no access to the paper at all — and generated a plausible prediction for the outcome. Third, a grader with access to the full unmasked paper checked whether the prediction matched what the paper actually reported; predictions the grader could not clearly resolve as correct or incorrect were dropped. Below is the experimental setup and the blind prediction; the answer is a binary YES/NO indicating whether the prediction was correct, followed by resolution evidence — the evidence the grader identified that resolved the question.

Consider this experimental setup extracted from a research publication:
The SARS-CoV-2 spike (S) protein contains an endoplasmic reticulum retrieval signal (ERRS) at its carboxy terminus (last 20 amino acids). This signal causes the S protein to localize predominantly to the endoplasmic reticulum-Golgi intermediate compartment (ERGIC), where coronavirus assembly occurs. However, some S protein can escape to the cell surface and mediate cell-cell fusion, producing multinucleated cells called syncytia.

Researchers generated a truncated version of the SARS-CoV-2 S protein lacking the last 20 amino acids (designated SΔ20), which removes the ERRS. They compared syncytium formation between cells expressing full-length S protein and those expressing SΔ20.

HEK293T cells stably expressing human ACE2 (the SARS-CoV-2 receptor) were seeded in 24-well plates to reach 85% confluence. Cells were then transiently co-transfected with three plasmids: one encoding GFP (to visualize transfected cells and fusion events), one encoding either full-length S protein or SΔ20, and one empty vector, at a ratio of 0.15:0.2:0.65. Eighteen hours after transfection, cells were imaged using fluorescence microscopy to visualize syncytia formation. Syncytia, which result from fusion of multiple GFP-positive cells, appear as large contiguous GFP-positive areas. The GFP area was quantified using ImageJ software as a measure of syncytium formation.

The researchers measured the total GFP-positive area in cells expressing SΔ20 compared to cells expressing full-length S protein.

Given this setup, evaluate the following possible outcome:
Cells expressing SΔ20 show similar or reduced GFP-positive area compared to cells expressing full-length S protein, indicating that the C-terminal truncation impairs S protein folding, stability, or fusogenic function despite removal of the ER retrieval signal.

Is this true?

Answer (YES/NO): NO